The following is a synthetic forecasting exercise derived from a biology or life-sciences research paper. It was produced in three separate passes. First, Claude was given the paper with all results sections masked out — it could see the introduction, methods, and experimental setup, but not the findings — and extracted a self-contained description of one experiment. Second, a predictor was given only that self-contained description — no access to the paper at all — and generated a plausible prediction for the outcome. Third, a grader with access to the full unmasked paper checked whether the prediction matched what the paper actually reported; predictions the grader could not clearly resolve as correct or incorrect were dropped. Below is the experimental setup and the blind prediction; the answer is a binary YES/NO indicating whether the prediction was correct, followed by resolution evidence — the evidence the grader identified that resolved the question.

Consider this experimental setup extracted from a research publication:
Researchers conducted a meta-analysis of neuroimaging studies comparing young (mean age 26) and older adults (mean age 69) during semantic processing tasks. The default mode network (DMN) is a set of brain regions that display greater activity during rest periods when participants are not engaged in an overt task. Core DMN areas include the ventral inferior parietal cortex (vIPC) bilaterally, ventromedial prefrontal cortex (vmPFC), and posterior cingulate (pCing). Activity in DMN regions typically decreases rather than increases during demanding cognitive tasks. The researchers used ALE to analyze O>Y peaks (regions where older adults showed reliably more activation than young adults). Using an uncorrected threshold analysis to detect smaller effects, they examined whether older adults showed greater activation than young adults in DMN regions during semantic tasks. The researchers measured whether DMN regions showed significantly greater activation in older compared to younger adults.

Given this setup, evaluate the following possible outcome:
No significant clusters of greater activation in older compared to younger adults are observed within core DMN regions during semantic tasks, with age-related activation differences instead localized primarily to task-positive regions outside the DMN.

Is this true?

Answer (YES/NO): NO